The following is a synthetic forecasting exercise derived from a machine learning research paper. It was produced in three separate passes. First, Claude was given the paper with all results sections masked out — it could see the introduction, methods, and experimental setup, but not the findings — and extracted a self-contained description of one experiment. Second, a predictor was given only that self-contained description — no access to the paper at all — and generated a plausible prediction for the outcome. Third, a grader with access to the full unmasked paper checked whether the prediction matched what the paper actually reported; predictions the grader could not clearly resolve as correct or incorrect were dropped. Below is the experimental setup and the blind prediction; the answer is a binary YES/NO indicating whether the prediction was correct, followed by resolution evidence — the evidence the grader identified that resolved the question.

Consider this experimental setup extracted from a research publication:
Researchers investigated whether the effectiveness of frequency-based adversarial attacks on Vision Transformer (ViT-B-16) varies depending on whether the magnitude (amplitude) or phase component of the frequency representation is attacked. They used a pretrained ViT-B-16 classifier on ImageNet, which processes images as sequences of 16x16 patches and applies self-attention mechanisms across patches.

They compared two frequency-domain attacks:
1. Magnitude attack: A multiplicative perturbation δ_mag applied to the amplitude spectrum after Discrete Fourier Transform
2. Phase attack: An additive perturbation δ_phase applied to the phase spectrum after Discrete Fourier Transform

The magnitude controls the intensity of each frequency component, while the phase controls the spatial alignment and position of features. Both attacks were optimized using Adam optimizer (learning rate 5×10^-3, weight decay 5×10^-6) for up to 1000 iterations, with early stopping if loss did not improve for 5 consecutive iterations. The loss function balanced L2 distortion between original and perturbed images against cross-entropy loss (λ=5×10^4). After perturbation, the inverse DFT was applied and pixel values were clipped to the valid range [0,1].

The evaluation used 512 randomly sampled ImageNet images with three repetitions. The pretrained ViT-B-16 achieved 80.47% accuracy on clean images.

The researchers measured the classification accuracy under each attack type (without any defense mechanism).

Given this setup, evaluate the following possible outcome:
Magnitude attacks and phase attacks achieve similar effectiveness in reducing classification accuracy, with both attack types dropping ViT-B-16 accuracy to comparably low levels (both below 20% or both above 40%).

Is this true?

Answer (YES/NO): YES